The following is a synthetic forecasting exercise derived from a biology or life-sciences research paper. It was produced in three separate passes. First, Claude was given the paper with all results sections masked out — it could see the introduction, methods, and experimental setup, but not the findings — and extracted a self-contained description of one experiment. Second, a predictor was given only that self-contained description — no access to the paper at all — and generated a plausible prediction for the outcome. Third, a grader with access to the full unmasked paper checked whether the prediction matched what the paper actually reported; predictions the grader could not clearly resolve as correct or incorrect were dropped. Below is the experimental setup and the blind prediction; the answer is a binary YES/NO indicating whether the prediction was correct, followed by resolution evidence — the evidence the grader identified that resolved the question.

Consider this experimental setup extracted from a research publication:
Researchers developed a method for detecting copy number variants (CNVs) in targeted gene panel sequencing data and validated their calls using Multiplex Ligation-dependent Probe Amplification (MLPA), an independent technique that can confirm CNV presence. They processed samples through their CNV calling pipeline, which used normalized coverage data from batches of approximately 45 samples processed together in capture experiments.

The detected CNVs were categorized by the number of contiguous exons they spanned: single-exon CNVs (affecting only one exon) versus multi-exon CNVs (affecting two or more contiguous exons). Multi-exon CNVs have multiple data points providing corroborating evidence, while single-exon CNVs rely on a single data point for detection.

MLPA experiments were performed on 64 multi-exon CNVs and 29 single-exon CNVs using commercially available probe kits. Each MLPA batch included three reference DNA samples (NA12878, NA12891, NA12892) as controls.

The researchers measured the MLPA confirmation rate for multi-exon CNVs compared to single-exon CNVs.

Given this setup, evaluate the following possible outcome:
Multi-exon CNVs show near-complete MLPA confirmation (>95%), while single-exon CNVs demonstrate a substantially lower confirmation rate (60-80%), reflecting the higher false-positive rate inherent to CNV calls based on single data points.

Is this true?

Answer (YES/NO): NO